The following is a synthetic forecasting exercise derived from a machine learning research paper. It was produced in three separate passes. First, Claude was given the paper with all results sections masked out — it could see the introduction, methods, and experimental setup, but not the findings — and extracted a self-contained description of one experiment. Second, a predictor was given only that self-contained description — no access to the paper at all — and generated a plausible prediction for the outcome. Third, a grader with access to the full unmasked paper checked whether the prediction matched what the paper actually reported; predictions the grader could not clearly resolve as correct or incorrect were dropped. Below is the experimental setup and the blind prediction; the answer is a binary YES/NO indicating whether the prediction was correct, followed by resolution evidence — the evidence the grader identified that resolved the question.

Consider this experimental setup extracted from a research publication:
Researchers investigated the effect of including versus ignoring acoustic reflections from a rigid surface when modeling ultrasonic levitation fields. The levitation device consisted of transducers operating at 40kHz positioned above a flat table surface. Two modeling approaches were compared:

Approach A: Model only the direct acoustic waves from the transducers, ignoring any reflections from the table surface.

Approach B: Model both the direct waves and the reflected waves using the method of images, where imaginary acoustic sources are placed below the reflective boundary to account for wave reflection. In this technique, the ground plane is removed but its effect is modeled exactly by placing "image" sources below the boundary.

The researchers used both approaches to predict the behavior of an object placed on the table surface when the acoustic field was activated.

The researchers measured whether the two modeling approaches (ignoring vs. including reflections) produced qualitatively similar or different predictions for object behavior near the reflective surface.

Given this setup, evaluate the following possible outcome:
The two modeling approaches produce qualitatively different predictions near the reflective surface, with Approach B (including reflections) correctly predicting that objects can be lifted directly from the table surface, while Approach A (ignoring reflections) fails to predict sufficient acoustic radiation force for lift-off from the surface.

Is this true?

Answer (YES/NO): NO